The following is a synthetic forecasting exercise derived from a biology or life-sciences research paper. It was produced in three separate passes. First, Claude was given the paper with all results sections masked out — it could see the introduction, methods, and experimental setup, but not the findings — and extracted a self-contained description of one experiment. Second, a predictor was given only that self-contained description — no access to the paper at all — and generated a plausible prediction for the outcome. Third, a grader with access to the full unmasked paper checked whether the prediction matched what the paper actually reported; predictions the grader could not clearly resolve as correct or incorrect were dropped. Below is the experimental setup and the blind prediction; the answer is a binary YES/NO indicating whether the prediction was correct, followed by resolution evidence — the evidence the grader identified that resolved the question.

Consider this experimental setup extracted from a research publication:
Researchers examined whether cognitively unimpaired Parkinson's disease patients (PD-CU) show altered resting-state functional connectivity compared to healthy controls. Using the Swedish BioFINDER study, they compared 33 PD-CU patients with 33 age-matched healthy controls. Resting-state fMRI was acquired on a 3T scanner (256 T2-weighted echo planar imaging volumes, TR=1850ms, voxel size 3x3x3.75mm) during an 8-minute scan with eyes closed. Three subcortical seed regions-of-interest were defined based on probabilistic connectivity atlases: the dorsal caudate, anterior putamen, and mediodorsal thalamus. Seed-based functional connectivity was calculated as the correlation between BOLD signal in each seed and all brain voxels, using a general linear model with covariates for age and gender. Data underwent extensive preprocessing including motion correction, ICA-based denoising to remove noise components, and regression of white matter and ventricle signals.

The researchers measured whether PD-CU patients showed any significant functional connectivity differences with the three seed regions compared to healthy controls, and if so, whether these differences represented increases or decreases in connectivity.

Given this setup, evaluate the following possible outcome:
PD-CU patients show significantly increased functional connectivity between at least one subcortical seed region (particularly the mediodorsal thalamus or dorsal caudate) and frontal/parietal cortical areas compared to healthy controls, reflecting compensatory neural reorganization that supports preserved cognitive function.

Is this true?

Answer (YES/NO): YES